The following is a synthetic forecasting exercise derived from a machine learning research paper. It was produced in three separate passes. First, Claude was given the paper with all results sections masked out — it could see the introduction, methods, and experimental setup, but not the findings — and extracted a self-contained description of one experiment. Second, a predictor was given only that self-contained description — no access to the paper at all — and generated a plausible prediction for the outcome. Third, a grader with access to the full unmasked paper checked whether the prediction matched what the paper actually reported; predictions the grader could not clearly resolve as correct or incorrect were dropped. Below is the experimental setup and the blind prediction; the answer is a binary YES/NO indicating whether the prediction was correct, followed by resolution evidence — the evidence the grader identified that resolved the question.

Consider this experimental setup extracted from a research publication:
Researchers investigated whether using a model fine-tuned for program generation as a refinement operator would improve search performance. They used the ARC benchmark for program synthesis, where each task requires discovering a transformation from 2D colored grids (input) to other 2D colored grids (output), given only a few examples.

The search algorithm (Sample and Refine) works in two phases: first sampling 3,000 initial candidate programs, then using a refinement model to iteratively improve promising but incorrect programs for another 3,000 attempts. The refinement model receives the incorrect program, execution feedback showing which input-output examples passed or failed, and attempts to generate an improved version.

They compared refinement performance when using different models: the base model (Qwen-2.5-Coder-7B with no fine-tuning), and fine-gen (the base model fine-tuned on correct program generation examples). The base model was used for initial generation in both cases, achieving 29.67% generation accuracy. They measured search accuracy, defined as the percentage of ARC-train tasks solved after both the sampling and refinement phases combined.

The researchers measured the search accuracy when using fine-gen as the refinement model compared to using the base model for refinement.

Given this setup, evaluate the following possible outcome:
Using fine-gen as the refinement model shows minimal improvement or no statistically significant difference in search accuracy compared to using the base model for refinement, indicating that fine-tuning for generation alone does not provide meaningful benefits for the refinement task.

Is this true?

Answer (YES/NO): NO